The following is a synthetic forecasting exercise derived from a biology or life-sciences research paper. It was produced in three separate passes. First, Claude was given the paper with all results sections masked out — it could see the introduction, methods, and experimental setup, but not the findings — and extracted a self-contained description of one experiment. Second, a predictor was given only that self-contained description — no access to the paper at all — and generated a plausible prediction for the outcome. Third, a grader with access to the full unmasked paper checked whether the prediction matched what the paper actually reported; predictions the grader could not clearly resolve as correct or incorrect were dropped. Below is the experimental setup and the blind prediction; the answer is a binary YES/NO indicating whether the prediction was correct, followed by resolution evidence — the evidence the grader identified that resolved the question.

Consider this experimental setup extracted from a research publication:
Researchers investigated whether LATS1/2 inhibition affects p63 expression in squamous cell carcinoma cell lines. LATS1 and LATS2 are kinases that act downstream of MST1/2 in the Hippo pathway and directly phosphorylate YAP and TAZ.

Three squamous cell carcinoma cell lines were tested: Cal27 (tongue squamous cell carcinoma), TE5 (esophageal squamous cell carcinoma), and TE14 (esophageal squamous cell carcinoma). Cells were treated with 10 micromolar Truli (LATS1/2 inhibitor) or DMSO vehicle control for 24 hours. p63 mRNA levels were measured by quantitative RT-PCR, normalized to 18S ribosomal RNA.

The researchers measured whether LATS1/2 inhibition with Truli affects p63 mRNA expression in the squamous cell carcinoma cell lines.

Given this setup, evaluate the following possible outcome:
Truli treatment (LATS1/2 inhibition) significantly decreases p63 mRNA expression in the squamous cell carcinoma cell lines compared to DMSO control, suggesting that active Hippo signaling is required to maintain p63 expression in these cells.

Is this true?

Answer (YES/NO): YES